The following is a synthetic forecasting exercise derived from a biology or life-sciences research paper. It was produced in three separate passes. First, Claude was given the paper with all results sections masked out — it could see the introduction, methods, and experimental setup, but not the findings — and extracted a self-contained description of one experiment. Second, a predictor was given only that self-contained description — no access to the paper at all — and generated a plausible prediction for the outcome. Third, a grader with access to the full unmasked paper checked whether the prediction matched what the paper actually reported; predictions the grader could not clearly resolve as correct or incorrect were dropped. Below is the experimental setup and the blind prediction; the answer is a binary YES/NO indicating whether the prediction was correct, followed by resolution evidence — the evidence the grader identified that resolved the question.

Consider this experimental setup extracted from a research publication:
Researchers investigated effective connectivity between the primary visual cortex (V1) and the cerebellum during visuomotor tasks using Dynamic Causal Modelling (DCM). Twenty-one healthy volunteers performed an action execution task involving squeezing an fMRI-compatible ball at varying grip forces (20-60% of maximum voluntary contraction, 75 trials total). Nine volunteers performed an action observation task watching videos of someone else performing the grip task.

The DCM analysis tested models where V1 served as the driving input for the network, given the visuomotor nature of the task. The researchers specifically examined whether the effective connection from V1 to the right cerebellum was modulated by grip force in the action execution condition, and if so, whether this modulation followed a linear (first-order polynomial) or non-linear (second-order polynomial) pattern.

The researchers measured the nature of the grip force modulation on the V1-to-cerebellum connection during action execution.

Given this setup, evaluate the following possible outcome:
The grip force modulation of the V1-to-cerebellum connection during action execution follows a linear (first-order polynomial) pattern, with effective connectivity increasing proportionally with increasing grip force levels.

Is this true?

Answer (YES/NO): NO